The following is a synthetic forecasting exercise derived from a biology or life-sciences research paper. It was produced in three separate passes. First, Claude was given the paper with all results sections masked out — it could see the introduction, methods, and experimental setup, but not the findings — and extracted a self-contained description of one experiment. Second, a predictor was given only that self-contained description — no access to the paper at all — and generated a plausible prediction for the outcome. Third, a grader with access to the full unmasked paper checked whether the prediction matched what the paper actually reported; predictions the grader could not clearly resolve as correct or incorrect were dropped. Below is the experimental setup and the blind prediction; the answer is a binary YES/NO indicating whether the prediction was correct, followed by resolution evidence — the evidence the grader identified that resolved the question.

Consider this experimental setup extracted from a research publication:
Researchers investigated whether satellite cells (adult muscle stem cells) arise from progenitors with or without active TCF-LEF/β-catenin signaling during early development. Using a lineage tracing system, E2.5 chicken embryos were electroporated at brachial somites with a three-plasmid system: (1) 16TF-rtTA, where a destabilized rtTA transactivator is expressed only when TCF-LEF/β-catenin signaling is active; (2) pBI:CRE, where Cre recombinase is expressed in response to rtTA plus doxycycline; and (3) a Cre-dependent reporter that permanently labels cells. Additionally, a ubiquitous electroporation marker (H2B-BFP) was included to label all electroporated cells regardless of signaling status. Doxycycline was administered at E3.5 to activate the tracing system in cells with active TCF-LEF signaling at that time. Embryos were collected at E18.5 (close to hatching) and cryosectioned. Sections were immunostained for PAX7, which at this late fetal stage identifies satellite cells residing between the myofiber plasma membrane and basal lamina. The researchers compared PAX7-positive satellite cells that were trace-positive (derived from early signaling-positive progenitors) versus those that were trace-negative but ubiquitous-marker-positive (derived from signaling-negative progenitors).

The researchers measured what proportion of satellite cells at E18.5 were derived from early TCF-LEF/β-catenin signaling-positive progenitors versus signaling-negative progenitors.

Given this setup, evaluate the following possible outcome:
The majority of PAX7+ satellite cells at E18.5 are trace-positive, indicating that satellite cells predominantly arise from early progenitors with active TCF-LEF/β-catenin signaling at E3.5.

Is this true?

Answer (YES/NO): NO